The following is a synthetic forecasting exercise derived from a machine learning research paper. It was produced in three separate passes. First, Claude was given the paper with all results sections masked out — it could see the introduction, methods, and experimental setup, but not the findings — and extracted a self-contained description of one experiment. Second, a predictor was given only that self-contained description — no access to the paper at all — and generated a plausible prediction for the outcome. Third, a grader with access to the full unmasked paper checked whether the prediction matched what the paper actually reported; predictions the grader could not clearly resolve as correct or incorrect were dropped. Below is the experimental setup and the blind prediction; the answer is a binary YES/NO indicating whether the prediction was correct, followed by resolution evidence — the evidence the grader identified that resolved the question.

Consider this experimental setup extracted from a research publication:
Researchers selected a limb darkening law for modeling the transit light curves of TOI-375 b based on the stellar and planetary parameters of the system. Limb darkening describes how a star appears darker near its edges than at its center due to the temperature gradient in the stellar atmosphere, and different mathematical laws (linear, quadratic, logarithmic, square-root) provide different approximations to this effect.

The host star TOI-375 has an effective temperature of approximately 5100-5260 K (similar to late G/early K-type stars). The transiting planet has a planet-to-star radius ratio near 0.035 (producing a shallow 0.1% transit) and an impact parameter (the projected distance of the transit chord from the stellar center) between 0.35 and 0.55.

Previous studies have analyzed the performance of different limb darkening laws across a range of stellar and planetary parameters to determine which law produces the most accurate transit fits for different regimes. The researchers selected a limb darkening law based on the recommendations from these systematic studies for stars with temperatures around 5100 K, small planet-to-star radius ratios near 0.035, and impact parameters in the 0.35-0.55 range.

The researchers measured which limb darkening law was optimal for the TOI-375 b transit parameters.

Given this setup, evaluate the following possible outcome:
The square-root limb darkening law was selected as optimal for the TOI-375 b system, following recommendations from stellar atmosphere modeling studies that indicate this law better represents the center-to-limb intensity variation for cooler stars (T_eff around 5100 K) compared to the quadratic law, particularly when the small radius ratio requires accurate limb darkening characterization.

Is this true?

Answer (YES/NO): NO